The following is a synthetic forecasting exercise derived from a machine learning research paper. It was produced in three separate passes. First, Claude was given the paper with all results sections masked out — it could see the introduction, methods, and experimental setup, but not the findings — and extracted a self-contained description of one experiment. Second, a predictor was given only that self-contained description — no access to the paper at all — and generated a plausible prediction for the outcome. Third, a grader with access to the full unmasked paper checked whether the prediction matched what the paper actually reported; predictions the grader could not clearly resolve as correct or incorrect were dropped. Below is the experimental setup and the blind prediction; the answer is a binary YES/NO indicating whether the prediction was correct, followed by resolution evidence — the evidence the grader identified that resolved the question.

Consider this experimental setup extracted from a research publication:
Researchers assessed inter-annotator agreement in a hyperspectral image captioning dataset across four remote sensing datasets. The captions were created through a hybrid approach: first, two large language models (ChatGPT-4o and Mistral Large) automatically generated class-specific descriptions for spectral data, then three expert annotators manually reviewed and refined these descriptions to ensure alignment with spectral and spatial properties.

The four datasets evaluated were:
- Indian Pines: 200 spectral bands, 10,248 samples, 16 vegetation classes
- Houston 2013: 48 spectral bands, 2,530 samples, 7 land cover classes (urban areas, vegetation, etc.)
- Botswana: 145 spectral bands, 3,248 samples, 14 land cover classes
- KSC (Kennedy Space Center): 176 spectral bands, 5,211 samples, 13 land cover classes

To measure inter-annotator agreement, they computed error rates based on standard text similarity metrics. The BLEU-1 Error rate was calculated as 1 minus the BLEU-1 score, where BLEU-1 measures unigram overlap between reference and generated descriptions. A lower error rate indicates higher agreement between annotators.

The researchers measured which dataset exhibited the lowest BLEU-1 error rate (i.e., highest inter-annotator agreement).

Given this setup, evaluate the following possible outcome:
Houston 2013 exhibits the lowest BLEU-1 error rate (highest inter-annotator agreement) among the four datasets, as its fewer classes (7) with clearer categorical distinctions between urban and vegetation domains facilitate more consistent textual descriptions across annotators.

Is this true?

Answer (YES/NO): NO